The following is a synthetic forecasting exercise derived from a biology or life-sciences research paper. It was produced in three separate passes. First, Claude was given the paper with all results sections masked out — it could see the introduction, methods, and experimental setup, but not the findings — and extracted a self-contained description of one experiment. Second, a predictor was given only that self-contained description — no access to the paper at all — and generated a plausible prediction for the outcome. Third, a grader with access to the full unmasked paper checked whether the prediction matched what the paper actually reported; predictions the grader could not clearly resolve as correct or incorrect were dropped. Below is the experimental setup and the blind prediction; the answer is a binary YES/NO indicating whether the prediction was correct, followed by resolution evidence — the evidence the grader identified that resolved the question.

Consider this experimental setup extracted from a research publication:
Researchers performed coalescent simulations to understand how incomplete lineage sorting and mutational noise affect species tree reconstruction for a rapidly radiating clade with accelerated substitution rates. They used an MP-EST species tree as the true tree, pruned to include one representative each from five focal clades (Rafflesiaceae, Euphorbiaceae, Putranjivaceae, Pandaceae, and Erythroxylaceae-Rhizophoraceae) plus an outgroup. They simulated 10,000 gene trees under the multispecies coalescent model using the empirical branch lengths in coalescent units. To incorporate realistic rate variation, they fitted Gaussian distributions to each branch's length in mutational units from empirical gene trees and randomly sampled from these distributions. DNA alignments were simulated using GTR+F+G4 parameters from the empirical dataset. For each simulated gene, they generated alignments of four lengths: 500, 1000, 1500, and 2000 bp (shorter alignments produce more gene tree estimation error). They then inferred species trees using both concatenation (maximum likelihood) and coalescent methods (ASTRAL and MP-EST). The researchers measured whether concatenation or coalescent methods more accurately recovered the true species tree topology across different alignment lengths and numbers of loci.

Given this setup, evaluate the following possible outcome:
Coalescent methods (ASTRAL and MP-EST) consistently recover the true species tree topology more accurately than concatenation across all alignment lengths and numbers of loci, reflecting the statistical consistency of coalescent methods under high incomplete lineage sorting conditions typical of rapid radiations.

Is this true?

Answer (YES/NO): NO